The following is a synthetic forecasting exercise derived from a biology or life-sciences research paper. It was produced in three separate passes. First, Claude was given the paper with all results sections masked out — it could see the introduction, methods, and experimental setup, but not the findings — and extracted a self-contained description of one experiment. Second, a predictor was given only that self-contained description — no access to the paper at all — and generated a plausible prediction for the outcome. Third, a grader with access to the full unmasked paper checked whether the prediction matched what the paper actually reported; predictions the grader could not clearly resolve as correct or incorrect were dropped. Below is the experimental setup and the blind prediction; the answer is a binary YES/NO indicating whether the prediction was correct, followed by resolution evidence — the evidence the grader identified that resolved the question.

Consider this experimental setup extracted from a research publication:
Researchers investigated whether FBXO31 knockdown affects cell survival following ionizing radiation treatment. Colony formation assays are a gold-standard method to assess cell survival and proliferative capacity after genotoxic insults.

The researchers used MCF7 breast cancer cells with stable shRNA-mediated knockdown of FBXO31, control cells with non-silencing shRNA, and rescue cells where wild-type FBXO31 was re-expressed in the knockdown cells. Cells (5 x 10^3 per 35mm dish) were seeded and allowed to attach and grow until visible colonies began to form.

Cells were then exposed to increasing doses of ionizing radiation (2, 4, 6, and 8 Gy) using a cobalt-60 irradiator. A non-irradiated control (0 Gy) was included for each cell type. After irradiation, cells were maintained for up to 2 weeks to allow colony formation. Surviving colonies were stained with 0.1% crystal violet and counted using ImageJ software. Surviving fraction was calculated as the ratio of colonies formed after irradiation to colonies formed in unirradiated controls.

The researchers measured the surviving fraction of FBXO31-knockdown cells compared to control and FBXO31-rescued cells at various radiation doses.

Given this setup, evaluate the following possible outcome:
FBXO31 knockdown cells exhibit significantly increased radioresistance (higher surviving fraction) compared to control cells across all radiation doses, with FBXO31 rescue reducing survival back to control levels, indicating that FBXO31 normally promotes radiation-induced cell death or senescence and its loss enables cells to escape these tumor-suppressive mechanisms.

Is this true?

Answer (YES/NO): NO